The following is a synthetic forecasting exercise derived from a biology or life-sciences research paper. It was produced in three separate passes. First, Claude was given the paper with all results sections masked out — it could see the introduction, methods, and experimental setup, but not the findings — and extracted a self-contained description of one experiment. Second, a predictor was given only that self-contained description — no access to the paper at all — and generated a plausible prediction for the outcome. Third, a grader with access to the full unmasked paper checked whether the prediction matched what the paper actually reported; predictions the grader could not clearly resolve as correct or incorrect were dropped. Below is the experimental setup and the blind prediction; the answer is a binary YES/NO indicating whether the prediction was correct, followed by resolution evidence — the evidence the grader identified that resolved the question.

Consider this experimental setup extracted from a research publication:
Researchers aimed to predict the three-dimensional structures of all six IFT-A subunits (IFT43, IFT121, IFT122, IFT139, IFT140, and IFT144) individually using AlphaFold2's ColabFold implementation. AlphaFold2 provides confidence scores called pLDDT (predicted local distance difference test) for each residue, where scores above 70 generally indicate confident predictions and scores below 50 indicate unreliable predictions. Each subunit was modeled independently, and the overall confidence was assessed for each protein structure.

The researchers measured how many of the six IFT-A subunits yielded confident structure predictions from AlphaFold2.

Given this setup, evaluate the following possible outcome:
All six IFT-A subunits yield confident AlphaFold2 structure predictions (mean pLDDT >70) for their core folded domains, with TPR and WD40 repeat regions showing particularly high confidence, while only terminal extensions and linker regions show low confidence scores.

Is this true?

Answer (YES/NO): NO